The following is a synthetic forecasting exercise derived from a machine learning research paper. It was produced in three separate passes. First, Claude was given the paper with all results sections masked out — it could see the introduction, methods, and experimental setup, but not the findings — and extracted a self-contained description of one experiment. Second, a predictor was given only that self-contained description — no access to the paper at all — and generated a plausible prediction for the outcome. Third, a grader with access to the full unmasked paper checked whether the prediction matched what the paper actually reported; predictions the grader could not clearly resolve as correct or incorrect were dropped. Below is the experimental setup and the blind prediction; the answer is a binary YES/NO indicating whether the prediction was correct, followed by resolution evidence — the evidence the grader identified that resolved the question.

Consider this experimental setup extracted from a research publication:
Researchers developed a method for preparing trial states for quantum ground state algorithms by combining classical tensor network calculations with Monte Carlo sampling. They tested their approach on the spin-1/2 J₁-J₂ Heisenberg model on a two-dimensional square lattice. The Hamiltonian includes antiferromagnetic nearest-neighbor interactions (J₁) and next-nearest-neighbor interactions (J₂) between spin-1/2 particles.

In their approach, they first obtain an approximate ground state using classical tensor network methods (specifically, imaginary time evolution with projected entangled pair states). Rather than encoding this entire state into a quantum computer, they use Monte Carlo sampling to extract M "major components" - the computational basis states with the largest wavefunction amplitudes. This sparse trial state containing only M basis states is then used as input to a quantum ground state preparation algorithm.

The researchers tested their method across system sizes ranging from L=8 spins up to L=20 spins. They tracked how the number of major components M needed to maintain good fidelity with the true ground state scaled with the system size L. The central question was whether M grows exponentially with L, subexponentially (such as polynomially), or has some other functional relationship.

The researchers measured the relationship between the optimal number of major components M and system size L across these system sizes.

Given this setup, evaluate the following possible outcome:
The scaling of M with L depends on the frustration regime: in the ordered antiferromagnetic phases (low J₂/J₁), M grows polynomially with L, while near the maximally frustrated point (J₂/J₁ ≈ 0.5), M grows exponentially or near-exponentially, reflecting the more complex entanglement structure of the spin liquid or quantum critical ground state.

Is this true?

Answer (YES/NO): NO